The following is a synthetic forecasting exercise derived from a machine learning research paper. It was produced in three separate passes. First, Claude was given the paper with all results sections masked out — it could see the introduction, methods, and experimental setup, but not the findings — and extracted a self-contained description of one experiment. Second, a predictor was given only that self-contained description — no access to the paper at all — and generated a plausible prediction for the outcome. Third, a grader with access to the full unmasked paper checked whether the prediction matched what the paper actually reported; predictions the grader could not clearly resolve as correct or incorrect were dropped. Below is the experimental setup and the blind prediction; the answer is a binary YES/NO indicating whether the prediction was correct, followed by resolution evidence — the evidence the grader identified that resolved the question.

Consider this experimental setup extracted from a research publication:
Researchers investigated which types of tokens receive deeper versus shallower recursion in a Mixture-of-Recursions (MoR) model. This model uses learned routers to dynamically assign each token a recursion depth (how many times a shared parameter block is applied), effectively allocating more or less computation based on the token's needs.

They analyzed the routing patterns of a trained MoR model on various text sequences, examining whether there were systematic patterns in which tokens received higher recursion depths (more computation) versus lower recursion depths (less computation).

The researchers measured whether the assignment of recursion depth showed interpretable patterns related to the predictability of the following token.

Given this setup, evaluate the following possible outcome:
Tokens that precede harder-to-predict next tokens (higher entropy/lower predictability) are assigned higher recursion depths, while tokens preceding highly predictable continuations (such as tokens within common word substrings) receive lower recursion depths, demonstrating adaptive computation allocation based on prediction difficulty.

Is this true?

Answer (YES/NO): YES